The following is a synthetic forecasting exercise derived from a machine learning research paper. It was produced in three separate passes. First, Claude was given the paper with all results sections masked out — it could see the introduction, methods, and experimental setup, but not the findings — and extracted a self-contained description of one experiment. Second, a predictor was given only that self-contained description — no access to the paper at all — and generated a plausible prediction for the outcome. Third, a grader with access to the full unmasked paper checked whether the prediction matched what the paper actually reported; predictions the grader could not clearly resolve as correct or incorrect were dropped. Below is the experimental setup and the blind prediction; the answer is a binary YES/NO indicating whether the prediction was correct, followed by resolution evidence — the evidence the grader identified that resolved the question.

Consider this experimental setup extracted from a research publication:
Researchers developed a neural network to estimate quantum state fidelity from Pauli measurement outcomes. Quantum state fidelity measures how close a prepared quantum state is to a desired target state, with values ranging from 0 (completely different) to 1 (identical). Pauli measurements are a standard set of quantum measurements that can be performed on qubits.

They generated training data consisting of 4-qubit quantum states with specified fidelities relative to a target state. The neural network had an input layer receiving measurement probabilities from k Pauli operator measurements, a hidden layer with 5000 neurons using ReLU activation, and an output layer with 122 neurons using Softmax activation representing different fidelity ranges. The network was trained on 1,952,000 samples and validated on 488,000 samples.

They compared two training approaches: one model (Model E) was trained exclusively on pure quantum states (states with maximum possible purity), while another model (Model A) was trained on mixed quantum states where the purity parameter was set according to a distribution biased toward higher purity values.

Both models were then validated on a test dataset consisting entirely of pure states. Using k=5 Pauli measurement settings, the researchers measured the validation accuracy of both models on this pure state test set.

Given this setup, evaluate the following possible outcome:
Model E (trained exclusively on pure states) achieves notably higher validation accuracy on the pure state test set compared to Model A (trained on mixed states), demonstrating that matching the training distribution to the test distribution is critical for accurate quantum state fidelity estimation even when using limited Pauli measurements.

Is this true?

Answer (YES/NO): YES